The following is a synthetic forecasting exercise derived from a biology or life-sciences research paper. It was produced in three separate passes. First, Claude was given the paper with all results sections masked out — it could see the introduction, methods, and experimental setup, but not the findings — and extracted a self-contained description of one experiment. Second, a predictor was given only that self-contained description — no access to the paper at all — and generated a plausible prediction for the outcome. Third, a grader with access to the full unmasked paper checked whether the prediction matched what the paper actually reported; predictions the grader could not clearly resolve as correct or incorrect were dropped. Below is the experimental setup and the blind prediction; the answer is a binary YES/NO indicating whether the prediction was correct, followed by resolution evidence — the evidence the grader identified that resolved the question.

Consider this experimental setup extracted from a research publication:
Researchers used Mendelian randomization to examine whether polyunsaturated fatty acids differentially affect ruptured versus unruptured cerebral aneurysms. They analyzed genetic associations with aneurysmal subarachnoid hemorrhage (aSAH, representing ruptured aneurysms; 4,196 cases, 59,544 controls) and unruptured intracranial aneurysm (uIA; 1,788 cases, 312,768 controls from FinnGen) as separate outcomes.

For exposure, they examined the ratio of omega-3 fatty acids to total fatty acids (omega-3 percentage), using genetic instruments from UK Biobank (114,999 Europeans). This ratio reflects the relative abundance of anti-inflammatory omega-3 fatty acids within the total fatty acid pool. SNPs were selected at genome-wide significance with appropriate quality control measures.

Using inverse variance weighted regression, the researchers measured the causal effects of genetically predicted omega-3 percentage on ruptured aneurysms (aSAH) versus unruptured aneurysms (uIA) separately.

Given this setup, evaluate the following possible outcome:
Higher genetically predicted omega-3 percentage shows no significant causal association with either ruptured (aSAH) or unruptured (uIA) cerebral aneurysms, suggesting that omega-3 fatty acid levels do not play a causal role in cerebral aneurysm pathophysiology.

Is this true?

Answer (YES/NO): NO